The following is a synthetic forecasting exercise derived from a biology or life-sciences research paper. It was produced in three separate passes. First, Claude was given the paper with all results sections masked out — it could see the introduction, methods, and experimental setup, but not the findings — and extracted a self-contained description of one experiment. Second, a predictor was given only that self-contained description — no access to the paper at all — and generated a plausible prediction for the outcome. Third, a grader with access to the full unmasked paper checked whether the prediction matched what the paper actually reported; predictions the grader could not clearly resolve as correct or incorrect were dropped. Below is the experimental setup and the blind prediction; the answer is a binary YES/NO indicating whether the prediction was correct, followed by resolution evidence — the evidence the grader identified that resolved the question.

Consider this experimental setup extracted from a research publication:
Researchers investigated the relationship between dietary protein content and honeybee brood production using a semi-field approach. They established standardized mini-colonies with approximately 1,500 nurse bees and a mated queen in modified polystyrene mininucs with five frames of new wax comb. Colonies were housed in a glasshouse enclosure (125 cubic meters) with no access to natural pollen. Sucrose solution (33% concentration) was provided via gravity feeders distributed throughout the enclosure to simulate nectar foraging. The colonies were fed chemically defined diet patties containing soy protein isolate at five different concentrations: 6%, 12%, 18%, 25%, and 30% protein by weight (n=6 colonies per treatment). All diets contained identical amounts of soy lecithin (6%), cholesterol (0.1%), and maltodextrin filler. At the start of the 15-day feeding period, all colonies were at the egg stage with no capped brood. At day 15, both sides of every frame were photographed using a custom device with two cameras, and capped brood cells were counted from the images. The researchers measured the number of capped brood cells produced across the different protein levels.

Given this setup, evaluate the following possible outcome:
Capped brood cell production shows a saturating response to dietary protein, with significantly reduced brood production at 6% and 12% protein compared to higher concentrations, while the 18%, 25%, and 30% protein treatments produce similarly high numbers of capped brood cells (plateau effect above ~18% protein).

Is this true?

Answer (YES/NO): NO